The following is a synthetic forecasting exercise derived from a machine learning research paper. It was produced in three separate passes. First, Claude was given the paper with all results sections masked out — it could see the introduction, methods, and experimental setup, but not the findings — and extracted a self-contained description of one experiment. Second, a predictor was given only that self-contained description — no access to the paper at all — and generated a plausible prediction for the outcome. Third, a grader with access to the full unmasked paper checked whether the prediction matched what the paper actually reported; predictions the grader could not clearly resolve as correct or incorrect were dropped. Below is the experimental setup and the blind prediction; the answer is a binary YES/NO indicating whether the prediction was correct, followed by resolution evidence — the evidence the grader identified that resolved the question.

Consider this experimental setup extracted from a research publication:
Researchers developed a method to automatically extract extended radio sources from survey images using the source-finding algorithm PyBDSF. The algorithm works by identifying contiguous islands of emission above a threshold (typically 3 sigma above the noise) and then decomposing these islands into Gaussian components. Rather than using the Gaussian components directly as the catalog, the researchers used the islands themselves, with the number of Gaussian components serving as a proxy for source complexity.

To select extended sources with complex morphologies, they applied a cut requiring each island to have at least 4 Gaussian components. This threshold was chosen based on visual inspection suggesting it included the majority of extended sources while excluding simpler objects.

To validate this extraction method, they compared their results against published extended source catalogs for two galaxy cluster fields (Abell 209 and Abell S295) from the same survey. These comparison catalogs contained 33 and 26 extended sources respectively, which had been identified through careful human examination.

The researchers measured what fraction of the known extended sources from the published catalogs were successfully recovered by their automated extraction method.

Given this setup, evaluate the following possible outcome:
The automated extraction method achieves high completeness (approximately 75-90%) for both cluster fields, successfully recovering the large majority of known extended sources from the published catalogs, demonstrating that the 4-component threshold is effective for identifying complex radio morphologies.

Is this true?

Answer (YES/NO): NO